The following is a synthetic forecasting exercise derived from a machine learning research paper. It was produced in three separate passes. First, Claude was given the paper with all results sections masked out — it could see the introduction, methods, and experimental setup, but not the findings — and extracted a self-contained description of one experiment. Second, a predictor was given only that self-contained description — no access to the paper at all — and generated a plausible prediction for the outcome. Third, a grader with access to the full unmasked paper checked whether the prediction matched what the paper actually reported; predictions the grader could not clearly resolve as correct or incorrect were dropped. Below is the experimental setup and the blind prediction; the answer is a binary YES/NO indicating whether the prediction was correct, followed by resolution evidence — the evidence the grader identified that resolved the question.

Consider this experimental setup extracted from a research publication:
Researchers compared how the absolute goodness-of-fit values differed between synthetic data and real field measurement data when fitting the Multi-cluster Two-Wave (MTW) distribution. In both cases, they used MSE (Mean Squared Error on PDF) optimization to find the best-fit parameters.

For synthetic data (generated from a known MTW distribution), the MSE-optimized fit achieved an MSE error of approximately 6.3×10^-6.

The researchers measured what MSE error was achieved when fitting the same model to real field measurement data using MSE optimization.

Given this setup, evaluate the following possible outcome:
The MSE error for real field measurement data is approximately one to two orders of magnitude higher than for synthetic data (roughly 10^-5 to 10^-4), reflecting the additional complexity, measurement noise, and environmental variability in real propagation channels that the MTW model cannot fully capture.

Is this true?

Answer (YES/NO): YES